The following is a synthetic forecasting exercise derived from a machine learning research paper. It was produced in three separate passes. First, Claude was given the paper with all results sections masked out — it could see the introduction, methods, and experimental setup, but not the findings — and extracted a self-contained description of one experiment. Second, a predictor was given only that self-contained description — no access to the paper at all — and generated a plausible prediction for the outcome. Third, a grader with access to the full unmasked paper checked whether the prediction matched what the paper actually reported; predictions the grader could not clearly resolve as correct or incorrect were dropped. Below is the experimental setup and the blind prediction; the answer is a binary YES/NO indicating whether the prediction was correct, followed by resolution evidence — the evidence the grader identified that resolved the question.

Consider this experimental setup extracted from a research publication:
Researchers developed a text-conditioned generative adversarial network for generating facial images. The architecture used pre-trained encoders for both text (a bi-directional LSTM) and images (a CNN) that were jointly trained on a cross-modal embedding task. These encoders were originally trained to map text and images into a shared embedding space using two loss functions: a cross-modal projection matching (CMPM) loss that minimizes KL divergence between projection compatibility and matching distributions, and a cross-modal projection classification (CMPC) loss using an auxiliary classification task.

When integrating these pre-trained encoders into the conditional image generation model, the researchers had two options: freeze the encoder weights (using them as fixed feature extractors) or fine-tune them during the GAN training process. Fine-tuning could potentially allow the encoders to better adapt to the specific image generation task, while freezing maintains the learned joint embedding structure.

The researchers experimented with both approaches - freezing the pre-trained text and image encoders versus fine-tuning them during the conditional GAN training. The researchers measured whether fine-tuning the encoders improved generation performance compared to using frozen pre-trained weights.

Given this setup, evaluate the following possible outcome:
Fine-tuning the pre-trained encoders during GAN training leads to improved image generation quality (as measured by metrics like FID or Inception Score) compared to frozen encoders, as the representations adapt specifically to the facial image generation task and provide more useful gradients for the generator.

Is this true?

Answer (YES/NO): NO